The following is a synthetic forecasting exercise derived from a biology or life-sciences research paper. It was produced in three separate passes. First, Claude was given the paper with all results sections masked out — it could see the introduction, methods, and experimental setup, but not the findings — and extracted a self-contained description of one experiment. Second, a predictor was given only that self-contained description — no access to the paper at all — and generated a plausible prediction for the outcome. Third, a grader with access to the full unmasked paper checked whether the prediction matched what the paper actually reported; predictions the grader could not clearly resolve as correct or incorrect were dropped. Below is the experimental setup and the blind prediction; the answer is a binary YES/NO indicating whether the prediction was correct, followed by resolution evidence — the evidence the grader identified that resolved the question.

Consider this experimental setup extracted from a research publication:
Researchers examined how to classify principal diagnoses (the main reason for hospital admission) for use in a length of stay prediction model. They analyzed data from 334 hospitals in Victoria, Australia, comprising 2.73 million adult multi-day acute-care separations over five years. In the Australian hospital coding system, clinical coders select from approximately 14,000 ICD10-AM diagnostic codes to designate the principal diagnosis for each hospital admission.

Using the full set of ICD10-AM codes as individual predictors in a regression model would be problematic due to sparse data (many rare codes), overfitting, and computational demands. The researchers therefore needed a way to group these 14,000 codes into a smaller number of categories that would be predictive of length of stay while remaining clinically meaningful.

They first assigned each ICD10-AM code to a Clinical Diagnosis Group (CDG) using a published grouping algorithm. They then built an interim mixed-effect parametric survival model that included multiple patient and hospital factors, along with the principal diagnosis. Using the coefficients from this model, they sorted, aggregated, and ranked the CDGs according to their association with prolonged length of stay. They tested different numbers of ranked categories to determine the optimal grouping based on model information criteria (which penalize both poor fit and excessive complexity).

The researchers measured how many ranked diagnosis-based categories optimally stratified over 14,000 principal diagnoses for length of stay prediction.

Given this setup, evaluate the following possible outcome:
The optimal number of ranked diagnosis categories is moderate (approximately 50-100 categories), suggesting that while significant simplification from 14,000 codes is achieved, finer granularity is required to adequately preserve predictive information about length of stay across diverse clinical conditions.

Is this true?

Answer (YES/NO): NO